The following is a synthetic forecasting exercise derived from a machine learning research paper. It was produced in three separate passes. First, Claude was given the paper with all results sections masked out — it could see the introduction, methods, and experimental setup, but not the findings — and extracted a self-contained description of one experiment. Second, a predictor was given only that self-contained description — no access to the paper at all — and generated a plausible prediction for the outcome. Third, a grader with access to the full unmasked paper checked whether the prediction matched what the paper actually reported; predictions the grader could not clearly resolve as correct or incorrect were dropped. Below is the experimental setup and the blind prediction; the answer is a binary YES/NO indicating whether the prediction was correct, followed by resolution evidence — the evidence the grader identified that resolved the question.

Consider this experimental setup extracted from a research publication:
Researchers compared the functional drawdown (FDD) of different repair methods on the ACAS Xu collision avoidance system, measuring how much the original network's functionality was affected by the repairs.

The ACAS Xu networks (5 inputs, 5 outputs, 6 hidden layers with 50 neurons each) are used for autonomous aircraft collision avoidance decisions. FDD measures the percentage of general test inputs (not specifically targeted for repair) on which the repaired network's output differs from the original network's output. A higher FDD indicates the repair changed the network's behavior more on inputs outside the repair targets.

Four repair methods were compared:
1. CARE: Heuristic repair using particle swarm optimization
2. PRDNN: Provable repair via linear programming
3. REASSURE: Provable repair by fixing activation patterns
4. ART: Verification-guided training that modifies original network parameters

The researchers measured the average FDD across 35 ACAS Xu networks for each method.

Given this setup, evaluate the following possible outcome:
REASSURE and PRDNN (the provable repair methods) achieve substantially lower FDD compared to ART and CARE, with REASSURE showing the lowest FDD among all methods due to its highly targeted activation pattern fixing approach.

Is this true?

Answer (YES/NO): NO